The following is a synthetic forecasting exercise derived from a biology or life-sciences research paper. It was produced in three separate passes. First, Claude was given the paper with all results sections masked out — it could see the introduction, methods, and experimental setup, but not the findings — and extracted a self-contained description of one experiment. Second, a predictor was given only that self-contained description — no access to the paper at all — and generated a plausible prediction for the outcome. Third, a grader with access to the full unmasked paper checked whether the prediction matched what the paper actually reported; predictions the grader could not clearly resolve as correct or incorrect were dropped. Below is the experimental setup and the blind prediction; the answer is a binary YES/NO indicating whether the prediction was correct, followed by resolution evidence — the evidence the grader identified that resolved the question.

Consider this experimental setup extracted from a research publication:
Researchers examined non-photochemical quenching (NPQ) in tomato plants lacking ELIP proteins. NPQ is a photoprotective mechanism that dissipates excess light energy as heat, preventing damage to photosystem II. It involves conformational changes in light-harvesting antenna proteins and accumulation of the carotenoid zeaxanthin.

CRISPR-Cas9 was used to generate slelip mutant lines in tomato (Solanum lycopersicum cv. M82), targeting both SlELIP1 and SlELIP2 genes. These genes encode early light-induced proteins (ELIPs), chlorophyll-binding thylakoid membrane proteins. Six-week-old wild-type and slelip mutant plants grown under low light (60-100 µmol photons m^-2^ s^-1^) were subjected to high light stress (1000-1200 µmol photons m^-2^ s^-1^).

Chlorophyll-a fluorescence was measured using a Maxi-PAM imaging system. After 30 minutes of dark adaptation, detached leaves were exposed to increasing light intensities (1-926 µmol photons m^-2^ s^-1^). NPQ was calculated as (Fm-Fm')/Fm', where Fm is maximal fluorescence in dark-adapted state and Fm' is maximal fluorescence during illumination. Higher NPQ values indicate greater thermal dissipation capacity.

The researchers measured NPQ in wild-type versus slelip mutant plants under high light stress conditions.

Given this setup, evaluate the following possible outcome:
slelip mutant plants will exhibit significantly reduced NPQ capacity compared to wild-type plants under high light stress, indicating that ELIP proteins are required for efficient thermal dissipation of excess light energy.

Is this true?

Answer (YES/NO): NO